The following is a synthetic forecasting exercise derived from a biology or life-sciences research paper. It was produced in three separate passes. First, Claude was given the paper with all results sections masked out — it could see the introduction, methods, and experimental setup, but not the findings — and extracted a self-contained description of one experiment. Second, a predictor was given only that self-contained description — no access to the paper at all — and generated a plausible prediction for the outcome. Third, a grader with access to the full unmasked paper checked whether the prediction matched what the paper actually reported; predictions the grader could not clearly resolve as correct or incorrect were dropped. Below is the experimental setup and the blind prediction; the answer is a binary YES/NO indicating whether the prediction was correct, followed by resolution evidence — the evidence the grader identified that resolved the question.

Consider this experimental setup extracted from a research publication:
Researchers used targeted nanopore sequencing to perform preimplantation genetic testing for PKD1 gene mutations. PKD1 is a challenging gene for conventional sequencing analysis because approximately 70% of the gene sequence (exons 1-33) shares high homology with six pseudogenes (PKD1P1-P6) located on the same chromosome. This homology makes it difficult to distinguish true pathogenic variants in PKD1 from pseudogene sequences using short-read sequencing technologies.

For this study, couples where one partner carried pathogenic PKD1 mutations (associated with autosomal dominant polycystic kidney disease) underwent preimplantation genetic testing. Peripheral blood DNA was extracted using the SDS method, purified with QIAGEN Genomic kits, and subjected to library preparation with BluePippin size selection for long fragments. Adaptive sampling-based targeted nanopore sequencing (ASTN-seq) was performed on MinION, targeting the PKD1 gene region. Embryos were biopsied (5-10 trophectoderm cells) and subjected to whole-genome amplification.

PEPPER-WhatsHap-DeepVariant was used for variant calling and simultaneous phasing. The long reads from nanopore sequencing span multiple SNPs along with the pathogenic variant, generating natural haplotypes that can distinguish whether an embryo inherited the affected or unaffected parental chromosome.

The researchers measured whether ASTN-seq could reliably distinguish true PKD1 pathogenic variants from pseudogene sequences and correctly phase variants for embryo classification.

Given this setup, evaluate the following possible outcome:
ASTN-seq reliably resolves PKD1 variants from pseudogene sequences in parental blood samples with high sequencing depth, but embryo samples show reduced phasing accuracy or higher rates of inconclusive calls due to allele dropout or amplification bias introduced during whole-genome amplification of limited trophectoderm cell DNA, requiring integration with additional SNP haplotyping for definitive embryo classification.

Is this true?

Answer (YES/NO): NO